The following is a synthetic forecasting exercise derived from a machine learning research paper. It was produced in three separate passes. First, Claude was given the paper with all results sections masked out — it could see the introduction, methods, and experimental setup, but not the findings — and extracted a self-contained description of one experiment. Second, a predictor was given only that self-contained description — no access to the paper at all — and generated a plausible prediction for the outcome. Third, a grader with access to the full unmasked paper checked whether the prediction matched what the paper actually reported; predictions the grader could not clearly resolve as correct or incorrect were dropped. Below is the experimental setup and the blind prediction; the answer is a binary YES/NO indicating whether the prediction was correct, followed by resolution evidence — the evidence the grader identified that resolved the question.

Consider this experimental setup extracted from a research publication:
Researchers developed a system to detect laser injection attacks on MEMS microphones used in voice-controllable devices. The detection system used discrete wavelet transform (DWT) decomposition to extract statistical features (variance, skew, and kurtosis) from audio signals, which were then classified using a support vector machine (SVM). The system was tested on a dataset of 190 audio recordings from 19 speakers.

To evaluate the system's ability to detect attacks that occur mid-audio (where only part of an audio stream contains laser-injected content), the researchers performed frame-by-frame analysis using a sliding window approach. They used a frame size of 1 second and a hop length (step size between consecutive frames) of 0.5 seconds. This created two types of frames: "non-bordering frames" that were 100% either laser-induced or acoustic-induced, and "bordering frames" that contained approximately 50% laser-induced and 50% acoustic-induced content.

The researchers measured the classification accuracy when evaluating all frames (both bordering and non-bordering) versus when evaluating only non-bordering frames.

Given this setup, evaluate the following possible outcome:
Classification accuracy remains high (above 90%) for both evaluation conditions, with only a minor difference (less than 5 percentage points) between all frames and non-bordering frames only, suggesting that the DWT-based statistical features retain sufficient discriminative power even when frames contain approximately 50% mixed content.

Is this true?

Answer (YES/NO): NO